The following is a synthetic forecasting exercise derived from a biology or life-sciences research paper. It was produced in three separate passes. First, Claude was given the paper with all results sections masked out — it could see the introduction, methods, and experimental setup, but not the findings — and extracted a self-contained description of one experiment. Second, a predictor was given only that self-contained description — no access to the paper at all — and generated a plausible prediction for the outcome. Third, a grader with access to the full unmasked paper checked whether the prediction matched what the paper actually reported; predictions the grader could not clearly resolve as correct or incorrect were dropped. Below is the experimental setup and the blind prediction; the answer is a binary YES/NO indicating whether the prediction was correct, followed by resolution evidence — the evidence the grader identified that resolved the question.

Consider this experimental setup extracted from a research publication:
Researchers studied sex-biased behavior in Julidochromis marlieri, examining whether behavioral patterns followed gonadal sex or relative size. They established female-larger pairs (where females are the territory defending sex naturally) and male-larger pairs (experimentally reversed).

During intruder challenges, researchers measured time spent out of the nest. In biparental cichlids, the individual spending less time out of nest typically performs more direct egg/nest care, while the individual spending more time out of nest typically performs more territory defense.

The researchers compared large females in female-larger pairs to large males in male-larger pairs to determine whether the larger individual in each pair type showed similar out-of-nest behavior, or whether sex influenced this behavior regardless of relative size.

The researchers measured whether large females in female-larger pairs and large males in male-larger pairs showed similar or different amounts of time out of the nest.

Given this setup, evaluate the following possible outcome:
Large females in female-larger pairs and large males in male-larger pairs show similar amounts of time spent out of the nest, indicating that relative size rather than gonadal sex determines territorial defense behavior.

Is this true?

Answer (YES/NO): NO